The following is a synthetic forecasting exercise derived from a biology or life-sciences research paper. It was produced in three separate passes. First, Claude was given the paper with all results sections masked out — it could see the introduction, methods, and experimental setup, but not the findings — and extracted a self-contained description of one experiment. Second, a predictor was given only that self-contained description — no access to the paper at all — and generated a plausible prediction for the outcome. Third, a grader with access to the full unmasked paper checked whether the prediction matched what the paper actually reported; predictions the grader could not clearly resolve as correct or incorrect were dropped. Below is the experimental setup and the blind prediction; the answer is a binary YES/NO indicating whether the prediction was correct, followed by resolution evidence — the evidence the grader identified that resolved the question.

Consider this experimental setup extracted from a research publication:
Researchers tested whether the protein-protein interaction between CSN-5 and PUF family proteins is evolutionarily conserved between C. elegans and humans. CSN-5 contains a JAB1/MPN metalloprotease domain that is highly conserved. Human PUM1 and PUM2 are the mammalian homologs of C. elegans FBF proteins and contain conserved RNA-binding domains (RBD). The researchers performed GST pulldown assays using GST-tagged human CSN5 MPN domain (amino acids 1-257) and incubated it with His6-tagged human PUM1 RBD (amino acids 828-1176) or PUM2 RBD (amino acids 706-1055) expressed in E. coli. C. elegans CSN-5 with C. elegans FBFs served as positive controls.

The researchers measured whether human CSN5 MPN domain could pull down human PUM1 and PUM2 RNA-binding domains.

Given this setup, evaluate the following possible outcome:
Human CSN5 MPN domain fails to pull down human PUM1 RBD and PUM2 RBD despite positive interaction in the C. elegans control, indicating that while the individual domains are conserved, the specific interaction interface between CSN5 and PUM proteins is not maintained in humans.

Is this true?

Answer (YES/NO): NO